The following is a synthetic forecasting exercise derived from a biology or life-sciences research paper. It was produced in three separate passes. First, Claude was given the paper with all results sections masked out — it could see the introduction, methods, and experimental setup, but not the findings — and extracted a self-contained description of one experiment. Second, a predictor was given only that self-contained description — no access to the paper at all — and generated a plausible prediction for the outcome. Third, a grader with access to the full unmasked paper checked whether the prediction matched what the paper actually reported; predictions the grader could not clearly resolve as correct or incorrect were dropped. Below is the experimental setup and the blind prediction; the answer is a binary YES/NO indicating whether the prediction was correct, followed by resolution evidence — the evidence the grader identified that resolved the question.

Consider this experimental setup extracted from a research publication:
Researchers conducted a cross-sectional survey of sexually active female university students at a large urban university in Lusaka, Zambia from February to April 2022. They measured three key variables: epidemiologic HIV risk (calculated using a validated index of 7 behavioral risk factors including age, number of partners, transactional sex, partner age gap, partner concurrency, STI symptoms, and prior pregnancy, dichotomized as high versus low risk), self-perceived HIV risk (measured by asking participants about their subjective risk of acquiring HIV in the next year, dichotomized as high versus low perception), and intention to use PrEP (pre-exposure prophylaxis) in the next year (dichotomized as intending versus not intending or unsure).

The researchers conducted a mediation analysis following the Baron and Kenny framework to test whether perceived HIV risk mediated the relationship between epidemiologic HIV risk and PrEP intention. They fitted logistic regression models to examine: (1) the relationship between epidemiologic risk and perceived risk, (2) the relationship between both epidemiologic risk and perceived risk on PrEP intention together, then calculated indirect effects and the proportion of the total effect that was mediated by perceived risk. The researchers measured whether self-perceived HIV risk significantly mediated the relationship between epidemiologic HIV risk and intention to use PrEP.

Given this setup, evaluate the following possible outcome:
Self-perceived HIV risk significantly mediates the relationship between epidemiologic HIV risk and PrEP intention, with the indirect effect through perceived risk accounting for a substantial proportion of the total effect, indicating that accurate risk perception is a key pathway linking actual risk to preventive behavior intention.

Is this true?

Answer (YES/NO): YES